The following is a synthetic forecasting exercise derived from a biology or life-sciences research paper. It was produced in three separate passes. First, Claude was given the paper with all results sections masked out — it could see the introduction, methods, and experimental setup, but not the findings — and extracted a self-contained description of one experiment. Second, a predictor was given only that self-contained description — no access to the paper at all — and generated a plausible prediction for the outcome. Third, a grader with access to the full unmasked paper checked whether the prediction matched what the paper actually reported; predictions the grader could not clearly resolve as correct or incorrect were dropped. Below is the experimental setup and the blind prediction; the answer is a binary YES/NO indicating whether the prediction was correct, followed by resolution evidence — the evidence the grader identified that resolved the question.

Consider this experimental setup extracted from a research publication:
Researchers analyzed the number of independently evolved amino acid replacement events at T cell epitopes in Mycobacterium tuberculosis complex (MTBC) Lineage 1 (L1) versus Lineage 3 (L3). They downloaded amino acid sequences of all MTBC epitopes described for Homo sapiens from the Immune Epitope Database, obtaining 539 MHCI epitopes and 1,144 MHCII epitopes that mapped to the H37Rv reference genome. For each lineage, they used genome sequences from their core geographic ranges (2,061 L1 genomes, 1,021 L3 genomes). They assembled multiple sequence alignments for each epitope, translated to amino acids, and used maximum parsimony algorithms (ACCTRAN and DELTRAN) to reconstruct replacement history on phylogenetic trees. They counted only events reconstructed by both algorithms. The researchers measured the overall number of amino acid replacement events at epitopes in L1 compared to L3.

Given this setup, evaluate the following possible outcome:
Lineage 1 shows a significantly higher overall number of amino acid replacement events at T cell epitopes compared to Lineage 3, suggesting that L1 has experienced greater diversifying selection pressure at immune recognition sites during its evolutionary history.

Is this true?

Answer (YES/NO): NO